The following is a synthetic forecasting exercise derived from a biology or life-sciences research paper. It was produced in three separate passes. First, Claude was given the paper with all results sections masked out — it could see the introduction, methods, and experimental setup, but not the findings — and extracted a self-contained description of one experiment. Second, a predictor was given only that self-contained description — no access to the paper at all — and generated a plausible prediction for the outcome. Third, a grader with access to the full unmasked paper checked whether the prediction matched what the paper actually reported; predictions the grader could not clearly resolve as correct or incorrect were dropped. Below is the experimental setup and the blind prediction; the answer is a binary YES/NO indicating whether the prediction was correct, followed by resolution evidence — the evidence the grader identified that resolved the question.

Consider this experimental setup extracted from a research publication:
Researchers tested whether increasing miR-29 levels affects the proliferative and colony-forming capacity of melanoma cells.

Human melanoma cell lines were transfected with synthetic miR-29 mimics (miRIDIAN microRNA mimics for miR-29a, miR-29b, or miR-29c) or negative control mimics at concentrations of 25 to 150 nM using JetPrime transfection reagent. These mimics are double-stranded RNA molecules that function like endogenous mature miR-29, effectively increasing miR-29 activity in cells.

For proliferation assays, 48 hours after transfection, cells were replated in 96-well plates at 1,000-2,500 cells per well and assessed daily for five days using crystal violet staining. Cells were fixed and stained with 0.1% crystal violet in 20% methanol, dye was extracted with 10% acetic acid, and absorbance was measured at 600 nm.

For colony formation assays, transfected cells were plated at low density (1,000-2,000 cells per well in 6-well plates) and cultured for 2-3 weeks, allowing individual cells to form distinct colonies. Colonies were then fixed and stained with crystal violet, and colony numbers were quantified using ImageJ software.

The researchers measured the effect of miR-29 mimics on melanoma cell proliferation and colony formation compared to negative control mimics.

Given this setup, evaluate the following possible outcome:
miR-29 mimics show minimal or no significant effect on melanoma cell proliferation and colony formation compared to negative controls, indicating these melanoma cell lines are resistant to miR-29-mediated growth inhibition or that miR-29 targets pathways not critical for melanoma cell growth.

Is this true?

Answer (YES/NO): NO